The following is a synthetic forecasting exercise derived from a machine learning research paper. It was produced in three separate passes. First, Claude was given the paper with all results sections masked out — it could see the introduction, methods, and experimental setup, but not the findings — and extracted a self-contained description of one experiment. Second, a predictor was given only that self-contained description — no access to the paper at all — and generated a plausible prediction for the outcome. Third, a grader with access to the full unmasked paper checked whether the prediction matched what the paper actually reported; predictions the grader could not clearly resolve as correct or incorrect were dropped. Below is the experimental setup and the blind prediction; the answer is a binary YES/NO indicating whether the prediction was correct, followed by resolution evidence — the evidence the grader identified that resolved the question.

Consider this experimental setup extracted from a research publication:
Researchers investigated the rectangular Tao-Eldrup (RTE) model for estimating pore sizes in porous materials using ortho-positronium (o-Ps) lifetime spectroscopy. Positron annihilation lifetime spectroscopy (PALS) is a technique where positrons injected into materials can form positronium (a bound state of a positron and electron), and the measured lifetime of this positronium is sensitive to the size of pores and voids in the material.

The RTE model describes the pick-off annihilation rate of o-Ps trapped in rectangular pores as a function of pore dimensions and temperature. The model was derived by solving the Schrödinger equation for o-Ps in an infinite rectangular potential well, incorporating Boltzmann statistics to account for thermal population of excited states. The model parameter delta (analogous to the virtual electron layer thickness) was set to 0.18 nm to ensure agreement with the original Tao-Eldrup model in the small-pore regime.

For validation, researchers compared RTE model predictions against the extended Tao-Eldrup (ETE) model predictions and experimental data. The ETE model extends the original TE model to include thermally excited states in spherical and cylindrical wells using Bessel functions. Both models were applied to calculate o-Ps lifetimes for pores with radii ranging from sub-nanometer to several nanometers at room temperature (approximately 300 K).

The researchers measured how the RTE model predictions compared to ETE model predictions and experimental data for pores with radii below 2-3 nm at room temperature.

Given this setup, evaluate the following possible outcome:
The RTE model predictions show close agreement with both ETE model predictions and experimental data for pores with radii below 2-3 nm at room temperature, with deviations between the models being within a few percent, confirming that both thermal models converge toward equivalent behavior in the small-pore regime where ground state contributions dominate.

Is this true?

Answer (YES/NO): NO